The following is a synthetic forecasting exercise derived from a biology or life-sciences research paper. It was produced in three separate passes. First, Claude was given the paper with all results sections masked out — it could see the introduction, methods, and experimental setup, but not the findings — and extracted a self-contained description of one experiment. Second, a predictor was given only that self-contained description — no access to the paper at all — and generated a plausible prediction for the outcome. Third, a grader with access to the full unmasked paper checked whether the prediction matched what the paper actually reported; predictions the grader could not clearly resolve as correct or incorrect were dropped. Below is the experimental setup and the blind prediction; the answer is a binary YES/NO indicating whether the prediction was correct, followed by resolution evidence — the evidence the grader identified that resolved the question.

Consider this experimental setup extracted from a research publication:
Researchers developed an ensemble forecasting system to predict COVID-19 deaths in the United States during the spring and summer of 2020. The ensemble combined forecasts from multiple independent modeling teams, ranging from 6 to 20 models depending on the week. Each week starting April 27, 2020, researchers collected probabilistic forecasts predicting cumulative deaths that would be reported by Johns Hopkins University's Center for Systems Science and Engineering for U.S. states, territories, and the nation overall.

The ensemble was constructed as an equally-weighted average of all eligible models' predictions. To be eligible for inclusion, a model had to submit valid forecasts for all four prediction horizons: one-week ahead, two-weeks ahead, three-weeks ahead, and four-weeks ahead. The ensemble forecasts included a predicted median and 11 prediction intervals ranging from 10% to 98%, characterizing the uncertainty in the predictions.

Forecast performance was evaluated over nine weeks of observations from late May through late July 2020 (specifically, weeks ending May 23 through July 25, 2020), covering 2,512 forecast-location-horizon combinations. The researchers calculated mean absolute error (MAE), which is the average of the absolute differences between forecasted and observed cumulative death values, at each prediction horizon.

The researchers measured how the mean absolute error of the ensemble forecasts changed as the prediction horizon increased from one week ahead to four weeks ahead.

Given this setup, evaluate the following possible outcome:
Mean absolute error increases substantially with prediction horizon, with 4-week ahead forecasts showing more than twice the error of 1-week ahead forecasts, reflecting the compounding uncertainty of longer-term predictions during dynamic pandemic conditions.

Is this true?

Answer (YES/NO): YES